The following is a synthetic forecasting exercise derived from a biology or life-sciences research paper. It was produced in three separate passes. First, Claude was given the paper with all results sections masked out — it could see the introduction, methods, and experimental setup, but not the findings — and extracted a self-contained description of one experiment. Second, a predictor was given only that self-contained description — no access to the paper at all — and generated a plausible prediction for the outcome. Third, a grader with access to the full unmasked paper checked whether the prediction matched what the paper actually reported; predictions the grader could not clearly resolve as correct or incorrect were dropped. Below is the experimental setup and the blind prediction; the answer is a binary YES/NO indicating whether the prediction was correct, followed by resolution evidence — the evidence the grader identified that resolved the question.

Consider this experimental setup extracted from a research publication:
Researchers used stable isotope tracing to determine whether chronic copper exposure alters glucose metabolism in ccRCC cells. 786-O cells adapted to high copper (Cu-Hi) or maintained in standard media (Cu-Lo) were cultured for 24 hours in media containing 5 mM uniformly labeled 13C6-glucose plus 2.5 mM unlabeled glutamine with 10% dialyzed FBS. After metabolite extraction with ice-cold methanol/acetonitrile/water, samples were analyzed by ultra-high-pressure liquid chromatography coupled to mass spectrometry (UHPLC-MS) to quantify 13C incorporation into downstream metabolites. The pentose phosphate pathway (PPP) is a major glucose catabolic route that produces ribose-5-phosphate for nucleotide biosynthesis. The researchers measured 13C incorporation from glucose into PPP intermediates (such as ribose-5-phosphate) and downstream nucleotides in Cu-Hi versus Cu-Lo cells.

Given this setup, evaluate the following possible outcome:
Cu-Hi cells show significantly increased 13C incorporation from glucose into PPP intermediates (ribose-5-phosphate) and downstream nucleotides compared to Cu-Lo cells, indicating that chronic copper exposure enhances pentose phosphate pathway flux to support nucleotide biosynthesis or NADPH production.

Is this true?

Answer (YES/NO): YES